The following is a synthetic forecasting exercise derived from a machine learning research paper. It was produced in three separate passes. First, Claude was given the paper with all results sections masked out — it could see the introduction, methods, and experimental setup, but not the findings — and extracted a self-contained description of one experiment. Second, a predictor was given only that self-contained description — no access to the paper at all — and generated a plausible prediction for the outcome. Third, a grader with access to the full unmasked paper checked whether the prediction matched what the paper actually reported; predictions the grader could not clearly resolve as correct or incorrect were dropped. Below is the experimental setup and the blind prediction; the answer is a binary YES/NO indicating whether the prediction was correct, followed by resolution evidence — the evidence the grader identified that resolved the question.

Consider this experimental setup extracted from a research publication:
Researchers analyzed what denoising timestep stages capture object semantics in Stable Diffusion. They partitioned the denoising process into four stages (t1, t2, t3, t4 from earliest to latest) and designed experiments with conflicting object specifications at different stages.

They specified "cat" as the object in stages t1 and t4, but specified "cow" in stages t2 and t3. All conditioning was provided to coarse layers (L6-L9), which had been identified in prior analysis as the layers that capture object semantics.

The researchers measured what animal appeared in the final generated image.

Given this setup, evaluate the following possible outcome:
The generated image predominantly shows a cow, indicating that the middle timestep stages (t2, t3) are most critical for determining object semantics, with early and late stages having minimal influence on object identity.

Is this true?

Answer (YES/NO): YES